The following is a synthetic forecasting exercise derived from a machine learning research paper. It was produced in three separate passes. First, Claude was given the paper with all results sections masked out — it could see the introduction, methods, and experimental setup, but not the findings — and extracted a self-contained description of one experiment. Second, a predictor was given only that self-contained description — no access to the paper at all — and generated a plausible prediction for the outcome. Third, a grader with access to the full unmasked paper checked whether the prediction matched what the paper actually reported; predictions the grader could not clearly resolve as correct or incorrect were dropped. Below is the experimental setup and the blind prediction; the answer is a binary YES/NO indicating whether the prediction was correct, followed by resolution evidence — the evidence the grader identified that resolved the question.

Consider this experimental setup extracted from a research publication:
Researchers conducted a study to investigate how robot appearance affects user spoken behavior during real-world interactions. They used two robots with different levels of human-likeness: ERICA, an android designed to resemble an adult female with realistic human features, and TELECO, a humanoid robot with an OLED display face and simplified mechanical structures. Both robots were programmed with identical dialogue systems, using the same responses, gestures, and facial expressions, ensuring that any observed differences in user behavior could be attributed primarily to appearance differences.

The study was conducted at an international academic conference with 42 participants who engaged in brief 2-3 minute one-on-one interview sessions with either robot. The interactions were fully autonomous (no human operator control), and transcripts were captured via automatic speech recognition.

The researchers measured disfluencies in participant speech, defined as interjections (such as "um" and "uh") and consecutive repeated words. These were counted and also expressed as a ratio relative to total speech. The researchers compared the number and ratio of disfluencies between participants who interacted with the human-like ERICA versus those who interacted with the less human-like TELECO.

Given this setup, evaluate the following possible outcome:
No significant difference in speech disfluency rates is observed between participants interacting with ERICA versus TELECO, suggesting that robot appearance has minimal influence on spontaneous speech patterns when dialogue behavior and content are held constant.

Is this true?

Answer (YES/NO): NO